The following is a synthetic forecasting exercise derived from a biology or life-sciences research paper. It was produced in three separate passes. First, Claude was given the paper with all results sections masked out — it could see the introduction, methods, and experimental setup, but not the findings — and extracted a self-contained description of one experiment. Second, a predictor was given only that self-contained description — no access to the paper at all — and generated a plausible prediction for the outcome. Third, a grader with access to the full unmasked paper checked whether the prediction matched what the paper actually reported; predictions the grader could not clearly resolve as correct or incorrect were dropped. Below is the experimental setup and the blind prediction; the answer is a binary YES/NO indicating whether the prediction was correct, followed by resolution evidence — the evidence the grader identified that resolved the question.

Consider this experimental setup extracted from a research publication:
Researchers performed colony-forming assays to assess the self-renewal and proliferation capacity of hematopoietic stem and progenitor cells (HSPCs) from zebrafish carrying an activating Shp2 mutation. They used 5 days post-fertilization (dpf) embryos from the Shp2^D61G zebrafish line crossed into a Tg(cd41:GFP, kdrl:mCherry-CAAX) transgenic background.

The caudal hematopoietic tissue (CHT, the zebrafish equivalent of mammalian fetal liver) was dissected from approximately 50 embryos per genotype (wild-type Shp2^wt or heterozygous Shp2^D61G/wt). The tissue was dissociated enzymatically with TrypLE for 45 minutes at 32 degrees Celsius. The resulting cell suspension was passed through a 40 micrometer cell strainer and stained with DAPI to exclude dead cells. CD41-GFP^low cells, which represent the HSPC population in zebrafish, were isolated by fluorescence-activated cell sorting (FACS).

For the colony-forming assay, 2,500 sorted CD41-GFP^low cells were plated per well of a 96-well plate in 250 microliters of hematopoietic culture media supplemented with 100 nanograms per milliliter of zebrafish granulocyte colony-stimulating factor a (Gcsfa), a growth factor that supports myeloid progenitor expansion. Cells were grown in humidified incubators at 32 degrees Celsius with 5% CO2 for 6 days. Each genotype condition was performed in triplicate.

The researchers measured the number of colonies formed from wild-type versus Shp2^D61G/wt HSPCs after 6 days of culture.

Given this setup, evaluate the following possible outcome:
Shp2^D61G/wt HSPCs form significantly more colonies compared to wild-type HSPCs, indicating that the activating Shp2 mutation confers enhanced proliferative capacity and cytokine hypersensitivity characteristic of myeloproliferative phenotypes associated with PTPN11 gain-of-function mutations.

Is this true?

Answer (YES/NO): YES